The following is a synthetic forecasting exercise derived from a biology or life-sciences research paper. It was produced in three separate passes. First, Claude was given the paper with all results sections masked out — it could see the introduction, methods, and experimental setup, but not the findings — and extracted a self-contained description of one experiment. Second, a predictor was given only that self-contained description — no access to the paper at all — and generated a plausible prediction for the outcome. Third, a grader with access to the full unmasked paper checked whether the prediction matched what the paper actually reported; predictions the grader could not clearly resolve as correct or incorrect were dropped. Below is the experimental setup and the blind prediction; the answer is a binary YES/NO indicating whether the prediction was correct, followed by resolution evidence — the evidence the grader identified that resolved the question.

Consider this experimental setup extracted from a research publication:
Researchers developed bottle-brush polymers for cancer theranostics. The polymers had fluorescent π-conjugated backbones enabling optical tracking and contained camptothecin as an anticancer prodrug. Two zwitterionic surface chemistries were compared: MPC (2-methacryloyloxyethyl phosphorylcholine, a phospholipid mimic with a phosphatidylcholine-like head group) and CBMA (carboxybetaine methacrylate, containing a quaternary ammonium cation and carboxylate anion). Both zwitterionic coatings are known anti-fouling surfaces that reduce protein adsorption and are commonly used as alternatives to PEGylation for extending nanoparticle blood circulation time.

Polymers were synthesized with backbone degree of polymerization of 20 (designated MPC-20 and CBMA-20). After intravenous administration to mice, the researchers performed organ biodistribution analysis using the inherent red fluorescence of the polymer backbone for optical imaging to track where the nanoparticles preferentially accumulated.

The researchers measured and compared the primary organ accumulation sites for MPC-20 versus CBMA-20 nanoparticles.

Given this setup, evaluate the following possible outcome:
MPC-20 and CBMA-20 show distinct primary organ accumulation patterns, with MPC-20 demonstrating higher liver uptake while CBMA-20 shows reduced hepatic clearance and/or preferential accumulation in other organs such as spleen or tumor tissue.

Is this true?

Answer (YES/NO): YES